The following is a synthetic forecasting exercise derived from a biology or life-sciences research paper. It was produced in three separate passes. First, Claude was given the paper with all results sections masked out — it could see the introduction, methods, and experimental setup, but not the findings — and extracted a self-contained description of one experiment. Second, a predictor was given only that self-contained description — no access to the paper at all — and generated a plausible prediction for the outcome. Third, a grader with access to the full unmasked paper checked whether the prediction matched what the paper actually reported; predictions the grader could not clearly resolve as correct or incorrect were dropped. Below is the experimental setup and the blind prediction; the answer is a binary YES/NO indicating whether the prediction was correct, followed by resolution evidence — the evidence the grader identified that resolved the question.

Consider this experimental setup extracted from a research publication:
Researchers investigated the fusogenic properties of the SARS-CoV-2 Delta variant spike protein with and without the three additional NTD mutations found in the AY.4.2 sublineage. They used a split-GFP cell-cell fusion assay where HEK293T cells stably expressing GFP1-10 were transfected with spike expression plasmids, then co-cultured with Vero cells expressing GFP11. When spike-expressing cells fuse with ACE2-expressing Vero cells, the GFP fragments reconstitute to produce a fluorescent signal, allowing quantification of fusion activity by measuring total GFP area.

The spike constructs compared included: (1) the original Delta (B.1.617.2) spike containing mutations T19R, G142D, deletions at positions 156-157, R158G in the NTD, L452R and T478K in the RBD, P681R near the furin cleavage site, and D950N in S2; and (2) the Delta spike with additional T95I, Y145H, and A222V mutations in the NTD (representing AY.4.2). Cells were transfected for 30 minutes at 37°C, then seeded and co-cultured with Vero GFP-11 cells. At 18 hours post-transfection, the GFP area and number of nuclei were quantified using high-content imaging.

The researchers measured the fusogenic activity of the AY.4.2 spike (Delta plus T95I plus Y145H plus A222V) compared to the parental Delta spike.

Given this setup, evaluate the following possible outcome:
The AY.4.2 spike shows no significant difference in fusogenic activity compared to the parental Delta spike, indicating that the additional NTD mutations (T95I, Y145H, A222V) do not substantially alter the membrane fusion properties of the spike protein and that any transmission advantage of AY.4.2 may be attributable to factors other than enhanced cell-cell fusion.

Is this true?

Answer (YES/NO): YES